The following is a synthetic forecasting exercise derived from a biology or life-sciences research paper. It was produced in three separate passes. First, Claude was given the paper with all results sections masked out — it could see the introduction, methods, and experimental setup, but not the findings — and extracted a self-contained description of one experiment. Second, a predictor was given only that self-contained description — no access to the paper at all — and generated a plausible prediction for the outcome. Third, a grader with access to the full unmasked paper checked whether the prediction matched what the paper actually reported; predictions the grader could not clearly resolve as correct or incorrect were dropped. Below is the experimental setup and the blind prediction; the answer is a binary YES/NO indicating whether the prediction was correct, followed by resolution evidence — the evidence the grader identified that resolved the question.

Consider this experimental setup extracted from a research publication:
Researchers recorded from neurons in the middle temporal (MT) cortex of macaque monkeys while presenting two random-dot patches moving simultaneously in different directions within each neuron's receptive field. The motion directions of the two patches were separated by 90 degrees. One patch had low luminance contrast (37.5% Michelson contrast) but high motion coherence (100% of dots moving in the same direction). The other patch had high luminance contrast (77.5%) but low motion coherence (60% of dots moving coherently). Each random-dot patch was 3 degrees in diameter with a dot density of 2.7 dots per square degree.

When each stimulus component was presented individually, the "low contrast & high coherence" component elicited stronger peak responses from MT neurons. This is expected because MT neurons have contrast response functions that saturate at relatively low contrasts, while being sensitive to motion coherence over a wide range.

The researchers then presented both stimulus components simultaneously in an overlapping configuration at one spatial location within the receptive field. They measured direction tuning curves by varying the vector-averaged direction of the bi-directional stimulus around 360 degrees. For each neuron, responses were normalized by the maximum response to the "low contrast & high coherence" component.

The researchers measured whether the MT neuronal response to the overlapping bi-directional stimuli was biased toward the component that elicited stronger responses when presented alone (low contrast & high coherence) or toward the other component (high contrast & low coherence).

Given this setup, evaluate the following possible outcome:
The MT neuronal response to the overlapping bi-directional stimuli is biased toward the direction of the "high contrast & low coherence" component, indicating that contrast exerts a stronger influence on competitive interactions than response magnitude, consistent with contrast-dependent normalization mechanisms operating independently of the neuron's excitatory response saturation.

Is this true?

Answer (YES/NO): YES